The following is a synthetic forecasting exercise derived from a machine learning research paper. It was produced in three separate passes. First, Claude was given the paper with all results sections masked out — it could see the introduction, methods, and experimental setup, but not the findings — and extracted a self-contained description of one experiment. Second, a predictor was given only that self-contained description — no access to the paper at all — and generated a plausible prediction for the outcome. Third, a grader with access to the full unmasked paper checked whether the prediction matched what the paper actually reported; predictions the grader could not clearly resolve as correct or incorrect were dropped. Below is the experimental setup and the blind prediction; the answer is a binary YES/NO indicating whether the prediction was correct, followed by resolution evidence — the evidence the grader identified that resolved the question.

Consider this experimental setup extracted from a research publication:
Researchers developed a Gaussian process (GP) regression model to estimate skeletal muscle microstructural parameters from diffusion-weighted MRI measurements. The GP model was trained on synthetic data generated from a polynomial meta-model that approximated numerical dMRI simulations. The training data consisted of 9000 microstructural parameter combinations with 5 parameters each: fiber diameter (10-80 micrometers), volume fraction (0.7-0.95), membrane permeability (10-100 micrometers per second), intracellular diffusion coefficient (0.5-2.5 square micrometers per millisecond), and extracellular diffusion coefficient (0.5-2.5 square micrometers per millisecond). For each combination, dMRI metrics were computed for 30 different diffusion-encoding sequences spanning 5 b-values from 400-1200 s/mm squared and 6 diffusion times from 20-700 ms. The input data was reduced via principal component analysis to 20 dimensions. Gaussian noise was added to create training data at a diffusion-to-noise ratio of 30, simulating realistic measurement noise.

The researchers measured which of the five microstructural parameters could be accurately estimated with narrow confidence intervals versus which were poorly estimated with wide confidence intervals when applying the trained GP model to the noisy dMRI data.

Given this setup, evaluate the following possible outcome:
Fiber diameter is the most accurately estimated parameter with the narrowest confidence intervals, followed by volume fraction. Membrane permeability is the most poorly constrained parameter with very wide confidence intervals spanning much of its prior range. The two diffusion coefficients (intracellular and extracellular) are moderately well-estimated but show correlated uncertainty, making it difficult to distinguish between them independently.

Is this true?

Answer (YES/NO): NO